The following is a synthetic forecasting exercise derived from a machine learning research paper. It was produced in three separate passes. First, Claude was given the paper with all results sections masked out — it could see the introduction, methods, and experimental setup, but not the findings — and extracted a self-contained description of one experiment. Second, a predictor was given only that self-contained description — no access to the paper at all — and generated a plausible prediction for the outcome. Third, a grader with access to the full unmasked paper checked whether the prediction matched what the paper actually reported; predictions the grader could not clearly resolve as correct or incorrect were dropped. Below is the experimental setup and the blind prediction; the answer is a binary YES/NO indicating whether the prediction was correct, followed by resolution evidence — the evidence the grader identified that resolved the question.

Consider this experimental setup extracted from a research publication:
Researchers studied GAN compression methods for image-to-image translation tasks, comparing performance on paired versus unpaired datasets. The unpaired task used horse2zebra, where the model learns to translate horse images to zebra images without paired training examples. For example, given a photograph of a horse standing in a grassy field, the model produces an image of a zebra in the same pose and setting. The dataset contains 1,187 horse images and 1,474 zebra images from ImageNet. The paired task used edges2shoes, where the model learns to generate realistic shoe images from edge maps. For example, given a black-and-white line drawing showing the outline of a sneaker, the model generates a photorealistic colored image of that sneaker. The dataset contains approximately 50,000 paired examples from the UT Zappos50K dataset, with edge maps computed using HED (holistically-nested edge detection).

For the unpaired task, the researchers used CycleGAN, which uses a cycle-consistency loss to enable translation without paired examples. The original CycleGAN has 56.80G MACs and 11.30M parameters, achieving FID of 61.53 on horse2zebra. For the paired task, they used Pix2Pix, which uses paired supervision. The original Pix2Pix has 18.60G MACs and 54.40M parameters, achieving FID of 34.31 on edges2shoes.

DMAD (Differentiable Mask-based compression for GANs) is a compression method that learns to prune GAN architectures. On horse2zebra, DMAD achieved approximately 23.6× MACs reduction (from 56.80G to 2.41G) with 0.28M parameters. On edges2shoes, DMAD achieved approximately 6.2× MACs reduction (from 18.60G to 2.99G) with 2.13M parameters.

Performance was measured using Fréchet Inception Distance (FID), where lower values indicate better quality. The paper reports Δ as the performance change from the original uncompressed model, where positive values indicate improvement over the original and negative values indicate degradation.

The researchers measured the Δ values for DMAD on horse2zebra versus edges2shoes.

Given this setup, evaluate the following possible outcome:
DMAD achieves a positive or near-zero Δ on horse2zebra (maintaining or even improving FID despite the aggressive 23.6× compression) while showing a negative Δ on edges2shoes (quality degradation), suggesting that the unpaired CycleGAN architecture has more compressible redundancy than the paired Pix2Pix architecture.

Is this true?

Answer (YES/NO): NO